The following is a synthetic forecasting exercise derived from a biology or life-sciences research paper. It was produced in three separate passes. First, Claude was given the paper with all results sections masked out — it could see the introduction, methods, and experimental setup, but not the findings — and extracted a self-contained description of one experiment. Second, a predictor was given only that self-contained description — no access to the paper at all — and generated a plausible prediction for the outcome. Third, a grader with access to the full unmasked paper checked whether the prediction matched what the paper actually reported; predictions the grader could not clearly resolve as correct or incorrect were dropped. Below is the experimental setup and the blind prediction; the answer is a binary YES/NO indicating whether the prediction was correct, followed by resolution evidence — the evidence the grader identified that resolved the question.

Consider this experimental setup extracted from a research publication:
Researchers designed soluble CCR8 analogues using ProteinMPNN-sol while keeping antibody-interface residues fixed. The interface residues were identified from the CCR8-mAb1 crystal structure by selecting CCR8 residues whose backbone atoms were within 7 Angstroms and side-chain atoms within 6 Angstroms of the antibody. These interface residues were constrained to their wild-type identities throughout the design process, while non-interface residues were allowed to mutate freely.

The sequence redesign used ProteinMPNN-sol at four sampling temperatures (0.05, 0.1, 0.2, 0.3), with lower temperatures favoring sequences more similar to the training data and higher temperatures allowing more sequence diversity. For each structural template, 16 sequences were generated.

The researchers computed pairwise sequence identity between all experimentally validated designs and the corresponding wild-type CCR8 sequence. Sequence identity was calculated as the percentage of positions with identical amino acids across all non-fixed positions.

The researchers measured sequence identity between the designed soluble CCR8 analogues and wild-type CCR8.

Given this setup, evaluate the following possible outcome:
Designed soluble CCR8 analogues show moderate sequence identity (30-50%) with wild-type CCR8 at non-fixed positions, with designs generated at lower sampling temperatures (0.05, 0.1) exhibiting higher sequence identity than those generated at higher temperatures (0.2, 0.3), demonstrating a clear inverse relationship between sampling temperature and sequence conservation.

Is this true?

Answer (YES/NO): NO